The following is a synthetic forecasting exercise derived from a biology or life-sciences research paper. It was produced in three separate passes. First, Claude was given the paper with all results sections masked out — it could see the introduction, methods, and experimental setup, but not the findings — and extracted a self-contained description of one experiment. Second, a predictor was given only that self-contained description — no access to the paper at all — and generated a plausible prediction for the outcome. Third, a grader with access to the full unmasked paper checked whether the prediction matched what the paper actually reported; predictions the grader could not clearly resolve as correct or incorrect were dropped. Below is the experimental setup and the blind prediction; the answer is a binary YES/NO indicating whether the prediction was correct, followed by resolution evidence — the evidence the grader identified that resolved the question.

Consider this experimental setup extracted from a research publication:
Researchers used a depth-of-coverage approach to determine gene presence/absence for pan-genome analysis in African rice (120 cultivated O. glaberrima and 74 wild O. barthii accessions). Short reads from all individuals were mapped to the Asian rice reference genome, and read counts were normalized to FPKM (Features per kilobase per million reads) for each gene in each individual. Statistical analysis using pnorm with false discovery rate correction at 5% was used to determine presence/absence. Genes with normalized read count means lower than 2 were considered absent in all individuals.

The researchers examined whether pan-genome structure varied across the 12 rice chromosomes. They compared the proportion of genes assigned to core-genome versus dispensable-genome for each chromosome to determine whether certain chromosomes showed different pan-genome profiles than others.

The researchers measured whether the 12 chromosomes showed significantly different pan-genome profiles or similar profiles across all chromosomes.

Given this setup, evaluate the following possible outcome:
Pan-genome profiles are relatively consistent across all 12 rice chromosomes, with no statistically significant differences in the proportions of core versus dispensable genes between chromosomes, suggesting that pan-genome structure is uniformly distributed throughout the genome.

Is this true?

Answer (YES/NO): YES